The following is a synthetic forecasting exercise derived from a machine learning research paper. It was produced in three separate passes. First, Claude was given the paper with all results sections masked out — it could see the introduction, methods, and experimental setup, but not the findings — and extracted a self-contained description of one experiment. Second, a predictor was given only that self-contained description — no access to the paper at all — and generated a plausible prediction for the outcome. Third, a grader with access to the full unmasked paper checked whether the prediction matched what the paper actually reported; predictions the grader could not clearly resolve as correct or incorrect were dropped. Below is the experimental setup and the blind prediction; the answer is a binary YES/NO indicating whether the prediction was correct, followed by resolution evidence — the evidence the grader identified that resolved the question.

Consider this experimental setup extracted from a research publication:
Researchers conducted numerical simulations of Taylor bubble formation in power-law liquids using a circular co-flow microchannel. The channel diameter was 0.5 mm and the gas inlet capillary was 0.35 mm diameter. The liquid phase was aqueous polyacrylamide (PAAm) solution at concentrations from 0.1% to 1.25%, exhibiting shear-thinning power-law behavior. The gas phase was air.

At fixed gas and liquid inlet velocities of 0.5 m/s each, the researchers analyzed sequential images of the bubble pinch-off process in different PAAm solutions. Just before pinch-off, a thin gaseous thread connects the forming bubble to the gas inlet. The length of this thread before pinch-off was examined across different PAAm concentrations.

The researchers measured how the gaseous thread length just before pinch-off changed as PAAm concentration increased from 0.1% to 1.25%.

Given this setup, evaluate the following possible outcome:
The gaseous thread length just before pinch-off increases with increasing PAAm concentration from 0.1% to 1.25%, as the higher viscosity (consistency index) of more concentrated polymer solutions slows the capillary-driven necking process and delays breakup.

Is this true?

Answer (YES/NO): NO